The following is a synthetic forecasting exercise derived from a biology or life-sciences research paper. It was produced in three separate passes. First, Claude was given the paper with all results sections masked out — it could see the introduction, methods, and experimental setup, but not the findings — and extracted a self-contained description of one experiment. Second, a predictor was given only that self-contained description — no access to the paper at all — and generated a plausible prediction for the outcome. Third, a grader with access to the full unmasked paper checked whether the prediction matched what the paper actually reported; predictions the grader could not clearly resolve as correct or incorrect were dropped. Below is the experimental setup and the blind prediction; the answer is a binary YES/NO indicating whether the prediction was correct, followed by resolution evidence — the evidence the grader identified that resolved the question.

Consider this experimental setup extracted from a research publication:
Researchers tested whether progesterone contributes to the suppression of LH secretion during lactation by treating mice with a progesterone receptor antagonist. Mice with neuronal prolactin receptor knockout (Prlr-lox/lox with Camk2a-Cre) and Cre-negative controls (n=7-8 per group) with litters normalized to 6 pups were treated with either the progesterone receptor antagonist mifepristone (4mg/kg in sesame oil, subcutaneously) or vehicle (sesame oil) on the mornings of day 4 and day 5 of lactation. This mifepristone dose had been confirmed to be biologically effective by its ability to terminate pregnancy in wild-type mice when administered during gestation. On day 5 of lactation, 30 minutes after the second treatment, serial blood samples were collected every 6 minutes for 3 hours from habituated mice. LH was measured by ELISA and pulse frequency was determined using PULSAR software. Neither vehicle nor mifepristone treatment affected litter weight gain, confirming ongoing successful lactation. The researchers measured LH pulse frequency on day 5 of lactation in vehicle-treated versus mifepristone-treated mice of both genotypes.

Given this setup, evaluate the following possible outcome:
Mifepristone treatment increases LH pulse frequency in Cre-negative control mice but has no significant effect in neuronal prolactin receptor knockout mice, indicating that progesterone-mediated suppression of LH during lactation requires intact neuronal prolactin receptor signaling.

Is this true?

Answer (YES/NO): NO